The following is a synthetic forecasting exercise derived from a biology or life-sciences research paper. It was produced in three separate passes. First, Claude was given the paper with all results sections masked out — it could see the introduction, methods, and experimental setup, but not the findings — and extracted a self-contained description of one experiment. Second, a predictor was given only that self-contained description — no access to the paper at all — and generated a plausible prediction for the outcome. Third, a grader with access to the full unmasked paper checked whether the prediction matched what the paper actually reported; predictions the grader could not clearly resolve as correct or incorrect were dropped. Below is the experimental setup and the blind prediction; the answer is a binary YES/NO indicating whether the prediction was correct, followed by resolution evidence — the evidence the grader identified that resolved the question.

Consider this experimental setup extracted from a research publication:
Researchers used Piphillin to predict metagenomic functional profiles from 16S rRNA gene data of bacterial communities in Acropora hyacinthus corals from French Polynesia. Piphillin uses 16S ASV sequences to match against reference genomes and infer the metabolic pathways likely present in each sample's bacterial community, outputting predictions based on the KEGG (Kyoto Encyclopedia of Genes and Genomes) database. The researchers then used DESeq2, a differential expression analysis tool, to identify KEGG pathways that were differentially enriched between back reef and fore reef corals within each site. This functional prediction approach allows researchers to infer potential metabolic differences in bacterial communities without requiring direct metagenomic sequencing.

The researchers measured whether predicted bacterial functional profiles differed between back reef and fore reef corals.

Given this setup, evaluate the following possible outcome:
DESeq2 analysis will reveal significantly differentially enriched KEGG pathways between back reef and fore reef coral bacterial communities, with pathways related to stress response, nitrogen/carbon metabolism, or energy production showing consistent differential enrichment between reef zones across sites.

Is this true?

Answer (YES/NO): NO